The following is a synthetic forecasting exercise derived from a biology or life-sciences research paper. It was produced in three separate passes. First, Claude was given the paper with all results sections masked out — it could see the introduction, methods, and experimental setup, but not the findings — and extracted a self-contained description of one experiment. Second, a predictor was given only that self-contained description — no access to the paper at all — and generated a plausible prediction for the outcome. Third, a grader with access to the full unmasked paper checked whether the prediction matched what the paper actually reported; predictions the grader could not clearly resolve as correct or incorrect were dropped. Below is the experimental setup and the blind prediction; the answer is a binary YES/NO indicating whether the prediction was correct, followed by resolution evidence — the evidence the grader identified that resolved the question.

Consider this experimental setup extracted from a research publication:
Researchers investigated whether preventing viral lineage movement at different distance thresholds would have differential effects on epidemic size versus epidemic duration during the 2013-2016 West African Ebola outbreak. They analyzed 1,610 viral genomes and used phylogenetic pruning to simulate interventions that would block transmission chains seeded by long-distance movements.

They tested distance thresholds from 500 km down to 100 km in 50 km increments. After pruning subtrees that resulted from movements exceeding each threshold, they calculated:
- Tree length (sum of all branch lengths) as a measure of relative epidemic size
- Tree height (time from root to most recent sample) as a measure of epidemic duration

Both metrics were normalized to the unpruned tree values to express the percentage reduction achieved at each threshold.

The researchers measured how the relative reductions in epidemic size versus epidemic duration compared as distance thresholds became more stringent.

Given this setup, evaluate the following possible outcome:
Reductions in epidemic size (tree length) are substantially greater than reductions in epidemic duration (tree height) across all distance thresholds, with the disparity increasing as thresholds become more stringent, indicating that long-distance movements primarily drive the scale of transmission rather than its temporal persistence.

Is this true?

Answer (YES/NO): NO